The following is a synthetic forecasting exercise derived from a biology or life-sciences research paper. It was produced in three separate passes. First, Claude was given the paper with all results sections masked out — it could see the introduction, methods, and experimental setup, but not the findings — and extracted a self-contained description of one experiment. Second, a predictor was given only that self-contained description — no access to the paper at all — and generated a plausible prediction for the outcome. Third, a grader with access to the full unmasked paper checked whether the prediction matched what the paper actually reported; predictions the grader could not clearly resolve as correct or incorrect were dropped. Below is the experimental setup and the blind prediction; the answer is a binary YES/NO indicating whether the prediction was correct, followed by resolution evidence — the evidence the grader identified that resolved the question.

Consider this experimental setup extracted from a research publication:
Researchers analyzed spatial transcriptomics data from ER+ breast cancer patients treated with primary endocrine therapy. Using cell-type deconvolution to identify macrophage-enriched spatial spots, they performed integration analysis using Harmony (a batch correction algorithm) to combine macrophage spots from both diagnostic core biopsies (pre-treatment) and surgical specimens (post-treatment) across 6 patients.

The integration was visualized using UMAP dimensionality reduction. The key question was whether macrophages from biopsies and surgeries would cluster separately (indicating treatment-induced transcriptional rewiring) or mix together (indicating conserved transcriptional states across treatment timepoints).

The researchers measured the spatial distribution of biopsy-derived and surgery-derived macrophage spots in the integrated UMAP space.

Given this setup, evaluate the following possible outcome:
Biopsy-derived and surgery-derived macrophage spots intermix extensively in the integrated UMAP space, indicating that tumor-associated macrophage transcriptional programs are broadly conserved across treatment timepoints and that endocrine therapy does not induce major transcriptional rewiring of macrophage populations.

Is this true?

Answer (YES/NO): YES